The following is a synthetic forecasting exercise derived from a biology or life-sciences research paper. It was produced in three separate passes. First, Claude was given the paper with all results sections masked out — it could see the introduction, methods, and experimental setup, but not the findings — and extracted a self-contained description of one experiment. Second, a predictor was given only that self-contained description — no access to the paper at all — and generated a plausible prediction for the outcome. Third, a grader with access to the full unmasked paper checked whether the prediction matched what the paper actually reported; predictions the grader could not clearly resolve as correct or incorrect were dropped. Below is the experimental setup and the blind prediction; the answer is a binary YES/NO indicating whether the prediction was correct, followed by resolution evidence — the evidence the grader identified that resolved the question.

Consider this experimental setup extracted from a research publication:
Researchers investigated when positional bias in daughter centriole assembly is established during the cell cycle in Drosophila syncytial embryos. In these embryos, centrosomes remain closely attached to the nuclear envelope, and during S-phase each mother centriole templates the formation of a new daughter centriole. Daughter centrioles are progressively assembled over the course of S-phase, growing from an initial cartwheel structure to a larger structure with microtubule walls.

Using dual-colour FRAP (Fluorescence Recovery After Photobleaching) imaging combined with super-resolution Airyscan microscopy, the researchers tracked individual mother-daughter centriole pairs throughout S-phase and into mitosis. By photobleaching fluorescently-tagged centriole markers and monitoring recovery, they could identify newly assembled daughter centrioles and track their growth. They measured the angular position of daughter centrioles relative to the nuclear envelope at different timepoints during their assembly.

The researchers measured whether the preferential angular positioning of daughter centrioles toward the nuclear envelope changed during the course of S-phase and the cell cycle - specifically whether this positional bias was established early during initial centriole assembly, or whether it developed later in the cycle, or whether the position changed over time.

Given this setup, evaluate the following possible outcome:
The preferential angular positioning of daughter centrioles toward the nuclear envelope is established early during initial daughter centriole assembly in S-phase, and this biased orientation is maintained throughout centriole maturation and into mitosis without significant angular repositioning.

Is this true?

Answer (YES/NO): YES